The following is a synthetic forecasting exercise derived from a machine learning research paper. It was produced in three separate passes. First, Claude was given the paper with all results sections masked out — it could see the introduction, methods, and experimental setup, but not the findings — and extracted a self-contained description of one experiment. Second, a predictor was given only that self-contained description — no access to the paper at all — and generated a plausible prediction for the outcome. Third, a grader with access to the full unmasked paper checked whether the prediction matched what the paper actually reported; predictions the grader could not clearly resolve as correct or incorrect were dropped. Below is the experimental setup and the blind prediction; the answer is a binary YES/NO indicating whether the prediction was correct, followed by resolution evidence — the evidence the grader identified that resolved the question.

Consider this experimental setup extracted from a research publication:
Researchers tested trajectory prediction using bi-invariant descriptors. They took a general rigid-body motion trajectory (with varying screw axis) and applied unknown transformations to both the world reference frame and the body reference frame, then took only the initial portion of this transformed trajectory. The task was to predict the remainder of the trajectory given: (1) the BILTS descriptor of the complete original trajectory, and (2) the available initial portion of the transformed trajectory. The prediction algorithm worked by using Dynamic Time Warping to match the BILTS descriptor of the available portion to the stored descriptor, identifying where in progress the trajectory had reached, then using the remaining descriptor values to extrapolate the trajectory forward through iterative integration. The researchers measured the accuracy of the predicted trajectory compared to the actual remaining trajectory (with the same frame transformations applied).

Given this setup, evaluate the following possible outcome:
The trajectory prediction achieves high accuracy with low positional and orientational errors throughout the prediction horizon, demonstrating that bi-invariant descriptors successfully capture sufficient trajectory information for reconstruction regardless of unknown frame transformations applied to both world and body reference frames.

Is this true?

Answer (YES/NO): YES